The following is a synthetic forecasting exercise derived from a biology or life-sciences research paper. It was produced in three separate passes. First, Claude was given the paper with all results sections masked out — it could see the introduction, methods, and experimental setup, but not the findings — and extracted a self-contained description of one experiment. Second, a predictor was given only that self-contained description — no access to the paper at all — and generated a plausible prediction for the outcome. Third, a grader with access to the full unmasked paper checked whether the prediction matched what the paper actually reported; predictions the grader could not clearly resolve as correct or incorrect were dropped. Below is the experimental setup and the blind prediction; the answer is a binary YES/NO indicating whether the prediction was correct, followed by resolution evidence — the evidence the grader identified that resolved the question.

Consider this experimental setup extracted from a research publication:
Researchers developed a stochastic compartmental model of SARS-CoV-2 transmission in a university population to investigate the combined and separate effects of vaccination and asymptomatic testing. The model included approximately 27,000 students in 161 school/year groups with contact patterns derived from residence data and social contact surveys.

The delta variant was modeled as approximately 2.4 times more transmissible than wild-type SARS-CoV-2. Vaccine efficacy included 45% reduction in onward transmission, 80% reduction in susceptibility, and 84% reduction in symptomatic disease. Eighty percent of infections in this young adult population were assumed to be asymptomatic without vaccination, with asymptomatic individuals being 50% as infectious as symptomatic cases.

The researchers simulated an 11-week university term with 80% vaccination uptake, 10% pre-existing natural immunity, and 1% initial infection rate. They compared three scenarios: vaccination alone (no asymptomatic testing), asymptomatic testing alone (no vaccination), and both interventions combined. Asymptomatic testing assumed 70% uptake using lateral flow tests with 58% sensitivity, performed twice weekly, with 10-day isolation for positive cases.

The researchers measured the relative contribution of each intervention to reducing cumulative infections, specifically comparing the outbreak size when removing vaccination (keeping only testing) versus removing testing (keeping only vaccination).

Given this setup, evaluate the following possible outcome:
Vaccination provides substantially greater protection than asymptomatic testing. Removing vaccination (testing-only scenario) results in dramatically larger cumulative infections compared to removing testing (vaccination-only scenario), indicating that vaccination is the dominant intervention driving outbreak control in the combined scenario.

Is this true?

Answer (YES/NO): YES